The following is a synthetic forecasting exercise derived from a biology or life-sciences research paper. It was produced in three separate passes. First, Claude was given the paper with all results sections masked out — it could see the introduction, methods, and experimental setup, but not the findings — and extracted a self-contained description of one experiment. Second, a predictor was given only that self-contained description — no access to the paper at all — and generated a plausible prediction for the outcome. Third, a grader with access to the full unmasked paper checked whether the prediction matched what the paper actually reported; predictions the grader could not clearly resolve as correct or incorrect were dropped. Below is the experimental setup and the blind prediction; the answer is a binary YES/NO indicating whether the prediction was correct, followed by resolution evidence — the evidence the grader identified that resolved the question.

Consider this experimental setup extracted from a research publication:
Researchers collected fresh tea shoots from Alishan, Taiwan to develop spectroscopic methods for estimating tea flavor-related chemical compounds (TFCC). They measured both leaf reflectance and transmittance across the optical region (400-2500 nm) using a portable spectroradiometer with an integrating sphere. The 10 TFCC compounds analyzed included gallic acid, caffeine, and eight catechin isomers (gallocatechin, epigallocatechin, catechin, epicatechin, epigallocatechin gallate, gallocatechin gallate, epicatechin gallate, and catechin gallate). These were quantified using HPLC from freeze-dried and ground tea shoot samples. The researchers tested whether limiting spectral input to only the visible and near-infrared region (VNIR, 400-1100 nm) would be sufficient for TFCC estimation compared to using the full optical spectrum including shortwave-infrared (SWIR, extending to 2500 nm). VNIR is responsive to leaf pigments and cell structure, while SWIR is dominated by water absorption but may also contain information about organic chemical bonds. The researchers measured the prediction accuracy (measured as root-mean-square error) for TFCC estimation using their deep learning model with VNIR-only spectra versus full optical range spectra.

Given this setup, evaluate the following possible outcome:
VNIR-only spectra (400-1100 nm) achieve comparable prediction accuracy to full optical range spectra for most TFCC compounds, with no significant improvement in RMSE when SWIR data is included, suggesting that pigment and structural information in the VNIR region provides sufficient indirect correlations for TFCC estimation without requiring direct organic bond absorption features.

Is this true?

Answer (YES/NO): YES